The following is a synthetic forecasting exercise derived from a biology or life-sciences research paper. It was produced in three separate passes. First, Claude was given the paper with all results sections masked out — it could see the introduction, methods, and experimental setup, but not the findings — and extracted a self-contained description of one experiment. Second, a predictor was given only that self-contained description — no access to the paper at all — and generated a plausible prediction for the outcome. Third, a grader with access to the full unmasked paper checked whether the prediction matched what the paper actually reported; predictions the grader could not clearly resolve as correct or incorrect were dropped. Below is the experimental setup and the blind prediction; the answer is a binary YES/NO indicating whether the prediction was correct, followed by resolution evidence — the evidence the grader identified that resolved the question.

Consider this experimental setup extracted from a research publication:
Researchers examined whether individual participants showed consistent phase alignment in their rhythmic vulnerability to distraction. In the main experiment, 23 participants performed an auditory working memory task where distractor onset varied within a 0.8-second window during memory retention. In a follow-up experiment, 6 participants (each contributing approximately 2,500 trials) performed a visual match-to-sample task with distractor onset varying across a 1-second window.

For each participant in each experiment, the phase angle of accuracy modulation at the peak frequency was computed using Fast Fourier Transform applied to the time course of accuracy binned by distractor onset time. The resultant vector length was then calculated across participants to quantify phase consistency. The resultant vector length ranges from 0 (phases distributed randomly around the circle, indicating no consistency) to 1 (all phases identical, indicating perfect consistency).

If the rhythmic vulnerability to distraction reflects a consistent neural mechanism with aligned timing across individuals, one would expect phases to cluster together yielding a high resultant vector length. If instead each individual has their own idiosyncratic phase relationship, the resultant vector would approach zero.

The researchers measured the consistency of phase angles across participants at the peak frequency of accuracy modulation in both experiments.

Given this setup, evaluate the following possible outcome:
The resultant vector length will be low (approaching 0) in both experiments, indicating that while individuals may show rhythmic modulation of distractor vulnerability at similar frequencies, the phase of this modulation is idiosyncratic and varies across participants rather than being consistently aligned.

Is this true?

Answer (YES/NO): NO